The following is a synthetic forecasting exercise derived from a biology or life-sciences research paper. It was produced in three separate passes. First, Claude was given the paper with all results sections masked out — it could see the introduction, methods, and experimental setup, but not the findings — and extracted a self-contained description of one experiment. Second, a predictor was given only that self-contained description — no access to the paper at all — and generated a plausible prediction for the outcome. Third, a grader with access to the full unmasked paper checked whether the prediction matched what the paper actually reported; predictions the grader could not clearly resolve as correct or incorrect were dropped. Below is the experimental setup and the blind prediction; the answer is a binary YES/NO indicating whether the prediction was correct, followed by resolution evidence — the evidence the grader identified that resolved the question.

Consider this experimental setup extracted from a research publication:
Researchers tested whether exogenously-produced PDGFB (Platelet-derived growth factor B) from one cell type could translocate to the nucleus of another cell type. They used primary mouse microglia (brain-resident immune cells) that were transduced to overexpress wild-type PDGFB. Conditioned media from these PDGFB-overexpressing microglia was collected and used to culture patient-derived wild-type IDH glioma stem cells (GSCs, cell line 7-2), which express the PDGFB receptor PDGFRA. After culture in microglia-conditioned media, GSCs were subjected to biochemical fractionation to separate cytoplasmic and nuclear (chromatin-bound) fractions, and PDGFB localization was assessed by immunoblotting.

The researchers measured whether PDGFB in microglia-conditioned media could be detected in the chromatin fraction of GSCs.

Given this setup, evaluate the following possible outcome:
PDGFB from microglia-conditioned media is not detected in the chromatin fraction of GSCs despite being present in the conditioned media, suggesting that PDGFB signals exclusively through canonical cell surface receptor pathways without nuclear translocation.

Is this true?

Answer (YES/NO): NO